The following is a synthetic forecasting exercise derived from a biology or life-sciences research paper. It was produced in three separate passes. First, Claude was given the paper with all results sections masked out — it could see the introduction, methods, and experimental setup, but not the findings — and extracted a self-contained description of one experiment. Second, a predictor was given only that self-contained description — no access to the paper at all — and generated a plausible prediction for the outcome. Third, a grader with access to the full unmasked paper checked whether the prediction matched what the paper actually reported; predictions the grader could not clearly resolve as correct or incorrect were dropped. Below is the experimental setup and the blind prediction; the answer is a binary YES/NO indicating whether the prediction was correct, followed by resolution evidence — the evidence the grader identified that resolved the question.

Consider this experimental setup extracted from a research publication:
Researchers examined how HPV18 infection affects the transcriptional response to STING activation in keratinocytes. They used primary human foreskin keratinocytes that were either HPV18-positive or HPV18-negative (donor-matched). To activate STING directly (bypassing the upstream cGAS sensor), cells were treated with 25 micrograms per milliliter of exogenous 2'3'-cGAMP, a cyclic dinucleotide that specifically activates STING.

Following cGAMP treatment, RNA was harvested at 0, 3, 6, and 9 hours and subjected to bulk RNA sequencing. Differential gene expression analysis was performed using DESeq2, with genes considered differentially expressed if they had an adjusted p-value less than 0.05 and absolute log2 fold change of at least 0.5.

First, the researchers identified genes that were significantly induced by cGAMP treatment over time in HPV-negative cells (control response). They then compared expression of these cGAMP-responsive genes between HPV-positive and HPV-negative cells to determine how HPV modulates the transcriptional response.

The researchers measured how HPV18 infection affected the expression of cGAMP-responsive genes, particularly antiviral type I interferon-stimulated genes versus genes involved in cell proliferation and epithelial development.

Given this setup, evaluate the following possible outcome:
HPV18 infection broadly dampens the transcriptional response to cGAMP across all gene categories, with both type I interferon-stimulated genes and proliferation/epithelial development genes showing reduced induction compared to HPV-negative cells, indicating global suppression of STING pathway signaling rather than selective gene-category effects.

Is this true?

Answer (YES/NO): NO